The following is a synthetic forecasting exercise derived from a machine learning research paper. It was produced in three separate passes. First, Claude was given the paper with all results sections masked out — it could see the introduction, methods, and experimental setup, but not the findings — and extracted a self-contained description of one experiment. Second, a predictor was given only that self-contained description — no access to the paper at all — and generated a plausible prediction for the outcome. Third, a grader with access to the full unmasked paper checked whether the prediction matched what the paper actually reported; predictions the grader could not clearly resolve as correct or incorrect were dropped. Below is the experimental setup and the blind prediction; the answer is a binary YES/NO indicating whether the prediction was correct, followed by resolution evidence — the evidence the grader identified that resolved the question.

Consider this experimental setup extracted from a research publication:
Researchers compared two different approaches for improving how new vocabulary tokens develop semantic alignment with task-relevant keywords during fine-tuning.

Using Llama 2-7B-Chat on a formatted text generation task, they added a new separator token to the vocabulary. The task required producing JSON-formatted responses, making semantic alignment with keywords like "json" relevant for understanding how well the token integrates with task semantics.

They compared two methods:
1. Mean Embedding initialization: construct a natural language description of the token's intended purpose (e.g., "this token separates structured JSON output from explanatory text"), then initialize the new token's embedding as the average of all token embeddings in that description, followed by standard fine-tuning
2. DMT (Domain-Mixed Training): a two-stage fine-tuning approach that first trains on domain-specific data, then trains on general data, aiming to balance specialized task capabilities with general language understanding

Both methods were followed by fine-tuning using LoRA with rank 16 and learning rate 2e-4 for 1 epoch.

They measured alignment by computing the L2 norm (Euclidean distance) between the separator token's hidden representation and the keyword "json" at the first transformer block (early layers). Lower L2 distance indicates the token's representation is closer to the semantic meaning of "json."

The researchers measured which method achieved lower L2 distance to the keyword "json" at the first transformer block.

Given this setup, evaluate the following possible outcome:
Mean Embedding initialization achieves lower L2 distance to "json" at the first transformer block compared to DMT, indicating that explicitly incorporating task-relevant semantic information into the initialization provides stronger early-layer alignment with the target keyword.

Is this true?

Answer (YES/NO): NO